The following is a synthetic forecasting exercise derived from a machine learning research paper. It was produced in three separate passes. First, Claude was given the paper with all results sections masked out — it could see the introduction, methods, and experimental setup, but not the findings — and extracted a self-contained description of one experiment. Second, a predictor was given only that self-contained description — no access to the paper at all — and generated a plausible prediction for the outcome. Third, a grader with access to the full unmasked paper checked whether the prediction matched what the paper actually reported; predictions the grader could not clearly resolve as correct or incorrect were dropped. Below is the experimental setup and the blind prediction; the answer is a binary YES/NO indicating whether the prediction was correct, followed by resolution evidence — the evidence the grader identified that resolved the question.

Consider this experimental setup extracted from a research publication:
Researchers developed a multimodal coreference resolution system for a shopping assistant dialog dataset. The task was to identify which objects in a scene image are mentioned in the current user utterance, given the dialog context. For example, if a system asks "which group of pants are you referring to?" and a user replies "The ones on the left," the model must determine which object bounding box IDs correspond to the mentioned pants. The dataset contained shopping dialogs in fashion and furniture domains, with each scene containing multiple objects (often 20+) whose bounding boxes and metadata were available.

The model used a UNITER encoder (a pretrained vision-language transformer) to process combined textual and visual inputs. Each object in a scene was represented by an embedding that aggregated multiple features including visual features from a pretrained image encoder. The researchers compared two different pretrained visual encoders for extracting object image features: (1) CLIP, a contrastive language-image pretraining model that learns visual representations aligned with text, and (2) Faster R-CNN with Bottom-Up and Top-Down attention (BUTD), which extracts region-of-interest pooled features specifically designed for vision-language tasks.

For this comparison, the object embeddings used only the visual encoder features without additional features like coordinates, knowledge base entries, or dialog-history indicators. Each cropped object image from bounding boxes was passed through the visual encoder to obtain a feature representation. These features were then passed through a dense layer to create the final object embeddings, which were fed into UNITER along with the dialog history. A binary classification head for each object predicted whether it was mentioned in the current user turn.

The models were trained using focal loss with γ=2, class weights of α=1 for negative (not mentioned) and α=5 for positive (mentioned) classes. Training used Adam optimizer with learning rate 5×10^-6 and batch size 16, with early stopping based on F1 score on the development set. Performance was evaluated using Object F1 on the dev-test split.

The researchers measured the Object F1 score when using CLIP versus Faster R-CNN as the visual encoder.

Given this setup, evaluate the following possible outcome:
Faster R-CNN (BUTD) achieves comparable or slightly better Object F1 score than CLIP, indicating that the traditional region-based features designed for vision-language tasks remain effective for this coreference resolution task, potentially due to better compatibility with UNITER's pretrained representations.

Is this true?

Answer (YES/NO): YES